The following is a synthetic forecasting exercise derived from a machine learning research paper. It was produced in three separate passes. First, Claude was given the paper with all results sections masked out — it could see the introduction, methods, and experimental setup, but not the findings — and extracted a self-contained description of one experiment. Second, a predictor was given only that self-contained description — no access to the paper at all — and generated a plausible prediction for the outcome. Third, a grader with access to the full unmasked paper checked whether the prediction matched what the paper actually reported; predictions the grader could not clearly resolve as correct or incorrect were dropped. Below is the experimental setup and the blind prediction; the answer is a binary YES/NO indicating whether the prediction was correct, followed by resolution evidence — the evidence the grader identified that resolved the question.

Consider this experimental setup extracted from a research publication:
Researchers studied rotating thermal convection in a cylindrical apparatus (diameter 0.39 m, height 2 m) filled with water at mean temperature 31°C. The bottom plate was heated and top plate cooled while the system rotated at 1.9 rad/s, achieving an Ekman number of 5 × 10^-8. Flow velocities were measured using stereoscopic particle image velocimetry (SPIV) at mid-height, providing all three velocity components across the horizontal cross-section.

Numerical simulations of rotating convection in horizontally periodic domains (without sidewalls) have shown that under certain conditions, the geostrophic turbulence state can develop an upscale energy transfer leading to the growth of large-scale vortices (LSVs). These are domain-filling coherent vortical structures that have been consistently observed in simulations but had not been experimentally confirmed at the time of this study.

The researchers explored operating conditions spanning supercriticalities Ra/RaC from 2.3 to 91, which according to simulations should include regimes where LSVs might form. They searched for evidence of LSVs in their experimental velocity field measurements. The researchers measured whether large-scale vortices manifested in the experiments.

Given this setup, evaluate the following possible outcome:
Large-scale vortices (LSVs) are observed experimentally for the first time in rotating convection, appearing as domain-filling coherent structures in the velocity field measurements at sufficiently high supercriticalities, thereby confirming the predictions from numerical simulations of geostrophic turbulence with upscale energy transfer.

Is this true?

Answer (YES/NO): NO